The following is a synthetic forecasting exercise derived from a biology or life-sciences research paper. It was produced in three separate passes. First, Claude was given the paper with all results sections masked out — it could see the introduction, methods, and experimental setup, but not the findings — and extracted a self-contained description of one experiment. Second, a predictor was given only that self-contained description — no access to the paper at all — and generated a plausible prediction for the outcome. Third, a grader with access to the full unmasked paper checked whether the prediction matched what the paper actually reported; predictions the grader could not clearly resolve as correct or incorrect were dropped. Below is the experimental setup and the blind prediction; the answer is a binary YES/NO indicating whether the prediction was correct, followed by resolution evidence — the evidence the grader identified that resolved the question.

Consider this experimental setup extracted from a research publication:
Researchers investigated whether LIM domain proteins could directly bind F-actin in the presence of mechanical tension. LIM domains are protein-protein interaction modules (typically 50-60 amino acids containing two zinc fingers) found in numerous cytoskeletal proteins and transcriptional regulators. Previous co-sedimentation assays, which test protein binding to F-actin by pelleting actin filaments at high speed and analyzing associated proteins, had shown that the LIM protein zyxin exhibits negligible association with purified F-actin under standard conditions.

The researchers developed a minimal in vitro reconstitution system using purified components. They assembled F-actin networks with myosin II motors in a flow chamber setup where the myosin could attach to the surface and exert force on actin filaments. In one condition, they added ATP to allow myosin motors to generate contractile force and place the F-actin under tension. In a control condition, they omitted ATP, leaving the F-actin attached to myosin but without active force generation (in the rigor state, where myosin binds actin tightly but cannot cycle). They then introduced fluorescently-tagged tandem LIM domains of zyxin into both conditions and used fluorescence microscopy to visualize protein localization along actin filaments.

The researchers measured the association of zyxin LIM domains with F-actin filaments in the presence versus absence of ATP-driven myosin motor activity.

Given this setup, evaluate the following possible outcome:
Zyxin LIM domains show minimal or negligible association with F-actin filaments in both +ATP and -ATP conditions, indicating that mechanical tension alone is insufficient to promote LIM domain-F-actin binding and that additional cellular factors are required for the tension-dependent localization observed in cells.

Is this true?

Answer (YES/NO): NO